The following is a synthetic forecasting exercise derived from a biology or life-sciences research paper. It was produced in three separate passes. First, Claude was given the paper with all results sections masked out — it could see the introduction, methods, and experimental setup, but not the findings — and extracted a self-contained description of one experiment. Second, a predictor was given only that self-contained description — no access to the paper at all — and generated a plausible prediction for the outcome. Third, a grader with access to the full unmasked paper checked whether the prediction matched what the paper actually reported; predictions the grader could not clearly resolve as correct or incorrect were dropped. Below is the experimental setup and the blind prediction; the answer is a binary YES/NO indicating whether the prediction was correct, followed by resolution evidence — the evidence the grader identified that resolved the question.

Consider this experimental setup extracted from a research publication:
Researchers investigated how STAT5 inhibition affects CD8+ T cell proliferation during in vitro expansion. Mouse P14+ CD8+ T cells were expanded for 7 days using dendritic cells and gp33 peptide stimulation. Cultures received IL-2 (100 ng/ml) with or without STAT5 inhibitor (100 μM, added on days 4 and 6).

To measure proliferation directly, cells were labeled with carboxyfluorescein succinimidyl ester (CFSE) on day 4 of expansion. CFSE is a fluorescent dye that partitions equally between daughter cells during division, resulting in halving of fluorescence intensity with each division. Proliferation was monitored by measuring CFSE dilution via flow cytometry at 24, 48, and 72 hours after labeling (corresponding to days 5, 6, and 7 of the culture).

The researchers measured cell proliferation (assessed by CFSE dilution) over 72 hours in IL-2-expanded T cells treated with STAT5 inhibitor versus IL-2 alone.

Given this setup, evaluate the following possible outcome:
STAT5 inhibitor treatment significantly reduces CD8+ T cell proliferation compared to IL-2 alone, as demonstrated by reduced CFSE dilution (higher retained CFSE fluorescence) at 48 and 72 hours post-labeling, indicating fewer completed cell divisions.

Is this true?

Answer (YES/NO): YES